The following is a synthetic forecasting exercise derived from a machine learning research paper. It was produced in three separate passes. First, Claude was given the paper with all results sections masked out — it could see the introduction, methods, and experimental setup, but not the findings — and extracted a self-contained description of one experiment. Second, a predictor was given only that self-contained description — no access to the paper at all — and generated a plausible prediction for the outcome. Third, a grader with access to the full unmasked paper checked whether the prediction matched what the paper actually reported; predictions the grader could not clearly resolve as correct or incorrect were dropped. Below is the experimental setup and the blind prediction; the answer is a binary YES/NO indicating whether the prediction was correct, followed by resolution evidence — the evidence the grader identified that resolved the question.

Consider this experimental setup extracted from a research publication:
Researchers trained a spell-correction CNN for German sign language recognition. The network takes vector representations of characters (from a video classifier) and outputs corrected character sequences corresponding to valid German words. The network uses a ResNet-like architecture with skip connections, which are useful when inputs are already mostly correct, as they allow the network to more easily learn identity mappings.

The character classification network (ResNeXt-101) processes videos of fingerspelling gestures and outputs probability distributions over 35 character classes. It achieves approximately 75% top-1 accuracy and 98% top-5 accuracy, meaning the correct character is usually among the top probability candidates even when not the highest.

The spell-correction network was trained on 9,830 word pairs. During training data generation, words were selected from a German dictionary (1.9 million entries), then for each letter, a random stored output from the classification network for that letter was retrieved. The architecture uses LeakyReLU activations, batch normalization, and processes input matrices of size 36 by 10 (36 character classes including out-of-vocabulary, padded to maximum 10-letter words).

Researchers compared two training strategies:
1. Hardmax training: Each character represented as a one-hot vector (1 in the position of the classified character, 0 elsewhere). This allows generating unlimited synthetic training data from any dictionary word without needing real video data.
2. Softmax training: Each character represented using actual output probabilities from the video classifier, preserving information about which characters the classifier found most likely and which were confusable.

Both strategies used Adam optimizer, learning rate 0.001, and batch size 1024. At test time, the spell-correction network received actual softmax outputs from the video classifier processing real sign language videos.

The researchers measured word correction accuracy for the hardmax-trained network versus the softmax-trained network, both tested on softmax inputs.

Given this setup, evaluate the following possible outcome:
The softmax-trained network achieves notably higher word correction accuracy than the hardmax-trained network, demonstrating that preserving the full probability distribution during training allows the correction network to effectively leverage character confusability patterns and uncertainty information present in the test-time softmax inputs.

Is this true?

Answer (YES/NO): NO